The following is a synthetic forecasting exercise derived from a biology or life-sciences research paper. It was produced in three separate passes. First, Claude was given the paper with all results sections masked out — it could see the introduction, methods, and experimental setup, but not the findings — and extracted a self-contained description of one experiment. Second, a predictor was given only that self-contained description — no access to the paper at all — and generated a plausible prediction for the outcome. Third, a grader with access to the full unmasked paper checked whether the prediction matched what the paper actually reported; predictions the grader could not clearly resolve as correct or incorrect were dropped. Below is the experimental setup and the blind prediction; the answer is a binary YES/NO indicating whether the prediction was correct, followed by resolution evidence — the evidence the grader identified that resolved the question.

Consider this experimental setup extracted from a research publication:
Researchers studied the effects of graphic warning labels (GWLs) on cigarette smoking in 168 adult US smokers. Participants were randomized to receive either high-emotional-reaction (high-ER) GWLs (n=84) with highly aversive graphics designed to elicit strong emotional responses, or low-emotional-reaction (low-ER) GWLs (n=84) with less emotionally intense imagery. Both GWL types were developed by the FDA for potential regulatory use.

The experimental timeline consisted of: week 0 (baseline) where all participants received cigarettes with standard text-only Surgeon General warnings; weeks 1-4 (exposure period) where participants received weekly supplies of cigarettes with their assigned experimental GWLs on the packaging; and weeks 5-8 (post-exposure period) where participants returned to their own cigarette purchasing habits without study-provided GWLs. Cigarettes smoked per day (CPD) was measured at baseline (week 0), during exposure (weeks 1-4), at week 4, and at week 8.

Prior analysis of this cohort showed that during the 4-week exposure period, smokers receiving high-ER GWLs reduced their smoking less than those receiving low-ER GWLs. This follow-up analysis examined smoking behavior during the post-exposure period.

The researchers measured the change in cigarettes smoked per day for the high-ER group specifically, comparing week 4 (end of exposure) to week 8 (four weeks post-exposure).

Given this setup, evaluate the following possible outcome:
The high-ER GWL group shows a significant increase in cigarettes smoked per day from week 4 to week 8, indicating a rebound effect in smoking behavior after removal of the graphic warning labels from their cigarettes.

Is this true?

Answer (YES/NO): NO